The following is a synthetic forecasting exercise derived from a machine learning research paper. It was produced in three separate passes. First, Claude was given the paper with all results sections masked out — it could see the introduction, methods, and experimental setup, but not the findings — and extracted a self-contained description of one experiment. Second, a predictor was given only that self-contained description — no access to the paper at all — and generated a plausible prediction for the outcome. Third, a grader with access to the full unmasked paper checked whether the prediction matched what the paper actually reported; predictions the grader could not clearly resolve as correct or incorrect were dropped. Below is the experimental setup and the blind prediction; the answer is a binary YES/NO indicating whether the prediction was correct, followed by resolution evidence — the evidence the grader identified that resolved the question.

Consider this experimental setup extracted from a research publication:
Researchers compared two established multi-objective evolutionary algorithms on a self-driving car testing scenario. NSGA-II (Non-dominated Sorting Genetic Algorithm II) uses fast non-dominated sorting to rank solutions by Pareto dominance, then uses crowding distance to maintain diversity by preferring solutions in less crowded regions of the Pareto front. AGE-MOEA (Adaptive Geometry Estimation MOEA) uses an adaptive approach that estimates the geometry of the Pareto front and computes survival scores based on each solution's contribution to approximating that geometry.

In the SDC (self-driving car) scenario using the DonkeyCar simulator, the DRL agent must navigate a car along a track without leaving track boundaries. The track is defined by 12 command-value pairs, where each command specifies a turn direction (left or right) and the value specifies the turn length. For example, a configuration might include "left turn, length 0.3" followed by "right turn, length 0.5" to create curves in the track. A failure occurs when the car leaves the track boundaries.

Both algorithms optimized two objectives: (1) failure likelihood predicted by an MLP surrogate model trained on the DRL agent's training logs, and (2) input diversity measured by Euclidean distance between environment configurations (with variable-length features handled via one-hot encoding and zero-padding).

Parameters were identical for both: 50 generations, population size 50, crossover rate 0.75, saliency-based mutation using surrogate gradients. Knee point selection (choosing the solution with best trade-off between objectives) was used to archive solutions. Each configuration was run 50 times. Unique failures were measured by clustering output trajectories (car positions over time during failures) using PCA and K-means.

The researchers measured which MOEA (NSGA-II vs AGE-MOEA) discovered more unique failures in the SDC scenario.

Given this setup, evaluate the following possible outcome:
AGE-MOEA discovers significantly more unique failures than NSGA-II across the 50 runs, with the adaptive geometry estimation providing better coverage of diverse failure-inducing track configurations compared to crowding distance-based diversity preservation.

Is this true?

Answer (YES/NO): NO